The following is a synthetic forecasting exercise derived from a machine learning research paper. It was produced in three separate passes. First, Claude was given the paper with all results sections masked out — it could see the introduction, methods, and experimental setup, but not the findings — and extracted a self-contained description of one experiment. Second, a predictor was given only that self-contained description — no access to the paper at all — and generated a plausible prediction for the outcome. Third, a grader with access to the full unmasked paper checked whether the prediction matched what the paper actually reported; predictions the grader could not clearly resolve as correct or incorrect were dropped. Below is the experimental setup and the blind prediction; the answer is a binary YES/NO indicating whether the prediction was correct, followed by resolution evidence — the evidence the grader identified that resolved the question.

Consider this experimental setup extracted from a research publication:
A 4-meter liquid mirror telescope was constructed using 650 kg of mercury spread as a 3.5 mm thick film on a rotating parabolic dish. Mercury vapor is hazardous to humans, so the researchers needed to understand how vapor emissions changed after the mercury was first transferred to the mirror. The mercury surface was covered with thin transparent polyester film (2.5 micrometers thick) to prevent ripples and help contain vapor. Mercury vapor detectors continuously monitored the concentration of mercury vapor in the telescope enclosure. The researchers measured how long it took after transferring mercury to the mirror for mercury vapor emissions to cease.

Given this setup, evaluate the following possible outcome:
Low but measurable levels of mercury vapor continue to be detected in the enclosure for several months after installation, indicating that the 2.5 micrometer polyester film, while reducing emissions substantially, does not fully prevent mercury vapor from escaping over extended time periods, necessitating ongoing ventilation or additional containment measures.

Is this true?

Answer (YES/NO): NO